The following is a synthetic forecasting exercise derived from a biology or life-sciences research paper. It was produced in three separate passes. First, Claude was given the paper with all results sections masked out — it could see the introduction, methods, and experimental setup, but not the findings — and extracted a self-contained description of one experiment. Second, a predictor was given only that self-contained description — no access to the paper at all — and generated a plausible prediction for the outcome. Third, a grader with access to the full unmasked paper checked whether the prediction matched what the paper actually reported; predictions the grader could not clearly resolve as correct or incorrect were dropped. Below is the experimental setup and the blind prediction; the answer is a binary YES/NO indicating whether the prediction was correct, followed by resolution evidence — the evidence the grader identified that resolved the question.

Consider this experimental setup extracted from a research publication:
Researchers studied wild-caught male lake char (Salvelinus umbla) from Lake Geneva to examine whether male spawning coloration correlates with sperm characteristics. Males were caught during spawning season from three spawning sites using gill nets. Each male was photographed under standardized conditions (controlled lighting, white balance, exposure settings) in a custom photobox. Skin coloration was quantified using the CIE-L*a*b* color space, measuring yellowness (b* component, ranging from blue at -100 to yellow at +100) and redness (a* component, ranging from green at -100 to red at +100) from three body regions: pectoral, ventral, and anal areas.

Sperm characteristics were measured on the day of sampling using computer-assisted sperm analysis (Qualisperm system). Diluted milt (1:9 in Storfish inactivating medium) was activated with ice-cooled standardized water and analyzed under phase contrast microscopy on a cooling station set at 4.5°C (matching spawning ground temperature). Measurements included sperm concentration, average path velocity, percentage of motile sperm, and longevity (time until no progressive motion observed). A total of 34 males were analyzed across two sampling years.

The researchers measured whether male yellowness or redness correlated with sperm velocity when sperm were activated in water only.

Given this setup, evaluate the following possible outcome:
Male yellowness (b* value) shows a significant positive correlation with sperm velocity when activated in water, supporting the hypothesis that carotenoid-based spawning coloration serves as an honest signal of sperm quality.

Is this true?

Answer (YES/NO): YES